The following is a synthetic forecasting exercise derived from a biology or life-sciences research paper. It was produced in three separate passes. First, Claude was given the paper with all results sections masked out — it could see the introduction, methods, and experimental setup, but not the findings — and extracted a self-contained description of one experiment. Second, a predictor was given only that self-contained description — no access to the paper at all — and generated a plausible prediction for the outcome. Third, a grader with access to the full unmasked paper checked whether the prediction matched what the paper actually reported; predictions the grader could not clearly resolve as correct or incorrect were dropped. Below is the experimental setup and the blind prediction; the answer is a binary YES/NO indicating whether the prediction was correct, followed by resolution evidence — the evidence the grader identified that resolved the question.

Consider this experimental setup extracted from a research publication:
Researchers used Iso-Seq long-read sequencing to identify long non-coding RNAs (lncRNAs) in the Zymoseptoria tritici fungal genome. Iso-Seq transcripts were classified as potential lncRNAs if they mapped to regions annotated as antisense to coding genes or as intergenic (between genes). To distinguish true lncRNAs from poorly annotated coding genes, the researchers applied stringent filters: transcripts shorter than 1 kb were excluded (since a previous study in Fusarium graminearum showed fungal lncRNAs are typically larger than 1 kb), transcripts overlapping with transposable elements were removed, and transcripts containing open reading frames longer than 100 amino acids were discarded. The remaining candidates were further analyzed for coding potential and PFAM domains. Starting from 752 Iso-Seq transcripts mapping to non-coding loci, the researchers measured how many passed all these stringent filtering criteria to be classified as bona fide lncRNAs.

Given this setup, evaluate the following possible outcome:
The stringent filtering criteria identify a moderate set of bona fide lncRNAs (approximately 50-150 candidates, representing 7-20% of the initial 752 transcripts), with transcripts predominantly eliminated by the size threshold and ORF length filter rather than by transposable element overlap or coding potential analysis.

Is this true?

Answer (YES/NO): NO